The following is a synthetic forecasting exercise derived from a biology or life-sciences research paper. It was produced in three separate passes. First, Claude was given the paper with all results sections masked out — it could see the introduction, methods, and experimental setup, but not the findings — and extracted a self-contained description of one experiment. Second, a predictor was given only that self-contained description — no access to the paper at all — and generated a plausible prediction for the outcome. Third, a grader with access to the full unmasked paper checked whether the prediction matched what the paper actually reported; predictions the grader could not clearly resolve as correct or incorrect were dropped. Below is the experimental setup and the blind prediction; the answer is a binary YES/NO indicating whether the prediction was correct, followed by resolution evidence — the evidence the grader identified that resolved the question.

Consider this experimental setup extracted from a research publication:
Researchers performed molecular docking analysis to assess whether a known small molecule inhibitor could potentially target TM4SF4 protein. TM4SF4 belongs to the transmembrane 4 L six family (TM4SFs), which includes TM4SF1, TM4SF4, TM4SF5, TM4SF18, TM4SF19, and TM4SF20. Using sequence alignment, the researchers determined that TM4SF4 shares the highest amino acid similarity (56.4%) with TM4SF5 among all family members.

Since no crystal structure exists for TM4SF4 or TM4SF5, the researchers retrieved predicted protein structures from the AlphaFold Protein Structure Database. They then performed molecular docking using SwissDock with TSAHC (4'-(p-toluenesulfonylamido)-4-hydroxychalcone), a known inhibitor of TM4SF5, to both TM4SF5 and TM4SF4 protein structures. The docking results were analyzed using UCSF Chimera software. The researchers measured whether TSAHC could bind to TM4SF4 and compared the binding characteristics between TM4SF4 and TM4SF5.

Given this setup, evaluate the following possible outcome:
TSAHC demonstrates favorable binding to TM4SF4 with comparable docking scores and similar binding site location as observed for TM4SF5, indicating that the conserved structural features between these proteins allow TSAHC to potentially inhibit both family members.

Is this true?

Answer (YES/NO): NO